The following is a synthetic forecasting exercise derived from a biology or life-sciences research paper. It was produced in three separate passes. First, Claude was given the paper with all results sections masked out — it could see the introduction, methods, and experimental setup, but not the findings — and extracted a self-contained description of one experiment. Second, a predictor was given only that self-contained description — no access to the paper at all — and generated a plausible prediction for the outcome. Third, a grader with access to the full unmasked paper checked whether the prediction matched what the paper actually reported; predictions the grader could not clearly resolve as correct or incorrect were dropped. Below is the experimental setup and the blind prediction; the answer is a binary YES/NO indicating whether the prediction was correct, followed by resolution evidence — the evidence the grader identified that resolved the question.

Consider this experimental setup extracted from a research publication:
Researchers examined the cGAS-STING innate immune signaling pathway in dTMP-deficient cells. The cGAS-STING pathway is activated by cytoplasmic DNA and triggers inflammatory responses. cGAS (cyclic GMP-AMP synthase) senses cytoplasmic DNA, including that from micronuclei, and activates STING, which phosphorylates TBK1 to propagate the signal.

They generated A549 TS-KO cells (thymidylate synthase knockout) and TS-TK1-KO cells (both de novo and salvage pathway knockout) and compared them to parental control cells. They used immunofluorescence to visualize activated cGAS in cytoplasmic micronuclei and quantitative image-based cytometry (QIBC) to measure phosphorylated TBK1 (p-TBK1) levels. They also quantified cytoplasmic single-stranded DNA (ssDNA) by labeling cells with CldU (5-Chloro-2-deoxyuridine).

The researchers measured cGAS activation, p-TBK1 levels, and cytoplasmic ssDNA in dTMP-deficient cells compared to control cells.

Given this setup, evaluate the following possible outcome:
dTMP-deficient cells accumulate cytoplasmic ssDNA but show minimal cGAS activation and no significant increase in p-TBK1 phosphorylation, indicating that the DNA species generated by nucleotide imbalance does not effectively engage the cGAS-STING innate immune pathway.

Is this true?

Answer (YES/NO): NO